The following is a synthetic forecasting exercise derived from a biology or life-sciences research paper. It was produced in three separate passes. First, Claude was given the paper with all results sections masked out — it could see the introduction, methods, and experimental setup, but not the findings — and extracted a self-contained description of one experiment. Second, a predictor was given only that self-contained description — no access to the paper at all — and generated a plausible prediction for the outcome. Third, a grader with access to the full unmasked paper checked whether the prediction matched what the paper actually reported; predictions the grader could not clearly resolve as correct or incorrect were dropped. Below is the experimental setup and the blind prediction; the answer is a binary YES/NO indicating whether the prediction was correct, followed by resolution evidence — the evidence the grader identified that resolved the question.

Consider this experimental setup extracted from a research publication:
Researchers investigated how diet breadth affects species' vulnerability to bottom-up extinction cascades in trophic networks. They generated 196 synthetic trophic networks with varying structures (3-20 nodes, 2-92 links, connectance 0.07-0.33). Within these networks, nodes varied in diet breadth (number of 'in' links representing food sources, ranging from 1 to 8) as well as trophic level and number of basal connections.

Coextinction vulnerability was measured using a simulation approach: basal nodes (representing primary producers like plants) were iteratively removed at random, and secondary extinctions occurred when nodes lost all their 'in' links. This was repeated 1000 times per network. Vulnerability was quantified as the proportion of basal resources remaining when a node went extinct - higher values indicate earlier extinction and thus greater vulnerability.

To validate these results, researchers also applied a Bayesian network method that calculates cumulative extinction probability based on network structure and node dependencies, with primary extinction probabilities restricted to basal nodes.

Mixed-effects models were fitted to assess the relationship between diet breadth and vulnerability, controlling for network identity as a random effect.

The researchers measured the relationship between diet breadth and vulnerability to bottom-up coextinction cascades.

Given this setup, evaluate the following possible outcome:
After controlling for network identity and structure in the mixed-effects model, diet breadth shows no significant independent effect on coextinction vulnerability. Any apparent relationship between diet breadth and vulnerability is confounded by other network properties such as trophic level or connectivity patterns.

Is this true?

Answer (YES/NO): NO